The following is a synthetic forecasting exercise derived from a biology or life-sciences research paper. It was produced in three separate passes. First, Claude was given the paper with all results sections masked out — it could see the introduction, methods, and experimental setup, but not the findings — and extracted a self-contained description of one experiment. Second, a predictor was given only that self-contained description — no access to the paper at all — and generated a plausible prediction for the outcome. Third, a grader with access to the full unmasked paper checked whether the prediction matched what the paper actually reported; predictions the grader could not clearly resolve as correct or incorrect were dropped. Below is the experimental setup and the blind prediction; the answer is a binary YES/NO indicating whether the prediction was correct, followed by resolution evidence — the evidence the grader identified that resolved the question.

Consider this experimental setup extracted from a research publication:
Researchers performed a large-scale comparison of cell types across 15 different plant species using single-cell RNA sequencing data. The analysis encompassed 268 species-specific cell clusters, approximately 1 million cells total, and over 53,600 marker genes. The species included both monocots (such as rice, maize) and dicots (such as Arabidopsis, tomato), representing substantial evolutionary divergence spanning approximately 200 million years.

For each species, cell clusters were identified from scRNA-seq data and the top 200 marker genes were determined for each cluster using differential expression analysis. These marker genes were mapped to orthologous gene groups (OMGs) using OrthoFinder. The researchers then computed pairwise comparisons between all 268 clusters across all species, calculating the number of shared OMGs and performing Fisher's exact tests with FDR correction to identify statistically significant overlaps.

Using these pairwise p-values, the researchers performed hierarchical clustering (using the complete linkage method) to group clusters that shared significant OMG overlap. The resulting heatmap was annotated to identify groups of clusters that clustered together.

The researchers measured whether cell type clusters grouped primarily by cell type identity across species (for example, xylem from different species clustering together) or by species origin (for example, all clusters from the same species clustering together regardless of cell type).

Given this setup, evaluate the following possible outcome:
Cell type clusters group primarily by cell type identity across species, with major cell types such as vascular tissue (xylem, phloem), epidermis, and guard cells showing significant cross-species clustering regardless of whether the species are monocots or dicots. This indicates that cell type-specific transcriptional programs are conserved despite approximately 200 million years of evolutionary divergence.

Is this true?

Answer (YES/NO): NO